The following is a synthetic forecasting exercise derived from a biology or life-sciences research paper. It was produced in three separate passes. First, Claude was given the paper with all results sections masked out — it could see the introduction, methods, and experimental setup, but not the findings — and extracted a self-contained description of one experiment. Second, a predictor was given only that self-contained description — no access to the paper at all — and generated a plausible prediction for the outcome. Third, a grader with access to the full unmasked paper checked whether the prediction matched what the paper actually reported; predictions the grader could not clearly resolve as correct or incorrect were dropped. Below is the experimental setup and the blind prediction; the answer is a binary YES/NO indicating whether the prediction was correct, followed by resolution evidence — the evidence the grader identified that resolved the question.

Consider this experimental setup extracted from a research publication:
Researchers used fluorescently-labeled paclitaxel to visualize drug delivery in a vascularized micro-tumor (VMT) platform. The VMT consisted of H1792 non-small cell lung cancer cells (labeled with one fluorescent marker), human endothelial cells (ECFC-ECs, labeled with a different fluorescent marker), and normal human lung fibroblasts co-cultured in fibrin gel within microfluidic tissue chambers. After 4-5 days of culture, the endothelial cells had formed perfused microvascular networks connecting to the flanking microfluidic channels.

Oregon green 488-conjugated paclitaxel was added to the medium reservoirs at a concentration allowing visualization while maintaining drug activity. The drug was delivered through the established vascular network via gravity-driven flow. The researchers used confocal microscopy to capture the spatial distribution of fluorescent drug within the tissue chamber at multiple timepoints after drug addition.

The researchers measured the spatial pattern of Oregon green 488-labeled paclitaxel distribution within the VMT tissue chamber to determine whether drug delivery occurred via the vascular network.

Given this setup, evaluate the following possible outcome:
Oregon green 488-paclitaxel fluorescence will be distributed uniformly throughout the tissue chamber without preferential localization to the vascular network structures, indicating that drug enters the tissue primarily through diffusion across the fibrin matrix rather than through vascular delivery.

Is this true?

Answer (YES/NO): NO